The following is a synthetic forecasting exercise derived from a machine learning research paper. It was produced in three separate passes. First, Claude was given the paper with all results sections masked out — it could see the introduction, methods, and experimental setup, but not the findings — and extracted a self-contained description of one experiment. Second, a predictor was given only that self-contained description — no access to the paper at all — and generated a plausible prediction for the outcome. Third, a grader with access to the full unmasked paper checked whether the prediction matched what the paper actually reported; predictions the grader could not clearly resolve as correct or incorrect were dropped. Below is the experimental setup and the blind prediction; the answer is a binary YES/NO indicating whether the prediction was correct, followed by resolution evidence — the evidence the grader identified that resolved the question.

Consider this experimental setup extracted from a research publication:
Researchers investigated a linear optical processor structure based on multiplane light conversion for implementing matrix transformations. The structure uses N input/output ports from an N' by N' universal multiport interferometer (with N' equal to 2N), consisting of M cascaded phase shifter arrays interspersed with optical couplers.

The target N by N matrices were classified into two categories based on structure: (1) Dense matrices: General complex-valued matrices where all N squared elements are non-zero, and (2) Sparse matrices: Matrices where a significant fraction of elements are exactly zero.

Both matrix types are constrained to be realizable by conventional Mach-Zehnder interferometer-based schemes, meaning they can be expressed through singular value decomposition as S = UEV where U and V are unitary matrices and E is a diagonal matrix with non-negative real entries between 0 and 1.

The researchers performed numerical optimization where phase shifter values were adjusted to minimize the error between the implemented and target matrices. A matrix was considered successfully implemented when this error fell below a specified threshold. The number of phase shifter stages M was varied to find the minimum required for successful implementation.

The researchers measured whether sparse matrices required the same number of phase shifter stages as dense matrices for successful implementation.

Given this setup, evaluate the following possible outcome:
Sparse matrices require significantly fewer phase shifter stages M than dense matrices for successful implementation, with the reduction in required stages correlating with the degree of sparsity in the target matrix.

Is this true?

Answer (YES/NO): NO